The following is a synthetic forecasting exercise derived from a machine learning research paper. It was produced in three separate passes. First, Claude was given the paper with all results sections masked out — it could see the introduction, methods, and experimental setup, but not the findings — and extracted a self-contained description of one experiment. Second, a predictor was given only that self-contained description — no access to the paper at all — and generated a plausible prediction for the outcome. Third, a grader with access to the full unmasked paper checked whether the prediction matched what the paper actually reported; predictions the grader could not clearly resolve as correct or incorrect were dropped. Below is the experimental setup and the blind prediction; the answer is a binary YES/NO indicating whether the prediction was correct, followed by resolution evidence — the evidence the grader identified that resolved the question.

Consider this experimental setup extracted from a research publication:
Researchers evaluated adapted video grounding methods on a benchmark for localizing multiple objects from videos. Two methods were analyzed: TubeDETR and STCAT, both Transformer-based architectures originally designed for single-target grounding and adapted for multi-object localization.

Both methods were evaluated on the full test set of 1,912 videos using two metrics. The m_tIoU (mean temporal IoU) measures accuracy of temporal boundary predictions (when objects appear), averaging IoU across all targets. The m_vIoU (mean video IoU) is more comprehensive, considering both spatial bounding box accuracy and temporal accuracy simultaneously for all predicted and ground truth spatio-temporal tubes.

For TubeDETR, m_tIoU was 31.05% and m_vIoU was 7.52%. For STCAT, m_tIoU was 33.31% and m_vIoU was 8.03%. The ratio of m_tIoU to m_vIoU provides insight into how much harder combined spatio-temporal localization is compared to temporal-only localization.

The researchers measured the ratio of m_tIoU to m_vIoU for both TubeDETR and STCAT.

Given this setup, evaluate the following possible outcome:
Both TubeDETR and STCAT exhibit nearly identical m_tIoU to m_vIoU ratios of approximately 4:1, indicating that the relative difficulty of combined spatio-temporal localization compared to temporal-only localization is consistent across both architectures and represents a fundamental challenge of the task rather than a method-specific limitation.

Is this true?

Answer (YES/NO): YES